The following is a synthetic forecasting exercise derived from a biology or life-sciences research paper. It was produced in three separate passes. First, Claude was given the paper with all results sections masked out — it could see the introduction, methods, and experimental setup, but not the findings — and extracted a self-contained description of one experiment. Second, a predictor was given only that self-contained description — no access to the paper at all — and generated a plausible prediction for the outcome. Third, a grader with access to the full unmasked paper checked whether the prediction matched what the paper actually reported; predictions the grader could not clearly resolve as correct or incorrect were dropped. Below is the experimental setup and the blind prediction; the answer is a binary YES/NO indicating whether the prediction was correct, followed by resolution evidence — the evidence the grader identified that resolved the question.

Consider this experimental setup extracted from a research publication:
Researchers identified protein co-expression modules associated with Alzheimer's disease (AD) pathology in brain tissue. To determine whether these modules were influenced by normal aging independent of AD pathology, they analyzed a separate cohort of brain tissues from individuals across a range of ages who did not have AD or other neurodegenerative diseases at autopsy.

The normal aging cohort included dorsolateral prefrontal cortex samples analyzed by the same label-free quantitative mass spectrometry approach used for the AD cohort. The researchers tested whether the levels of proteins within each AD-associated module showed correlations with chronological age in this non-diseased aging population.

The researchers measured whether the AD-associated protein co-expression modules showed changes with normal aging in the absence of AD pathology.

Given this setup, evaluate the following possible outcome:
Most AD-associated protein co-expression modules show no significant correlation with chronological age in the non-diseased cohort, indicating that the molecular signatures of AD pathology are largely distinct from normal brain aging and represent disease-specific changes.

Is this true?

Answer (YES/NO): NO